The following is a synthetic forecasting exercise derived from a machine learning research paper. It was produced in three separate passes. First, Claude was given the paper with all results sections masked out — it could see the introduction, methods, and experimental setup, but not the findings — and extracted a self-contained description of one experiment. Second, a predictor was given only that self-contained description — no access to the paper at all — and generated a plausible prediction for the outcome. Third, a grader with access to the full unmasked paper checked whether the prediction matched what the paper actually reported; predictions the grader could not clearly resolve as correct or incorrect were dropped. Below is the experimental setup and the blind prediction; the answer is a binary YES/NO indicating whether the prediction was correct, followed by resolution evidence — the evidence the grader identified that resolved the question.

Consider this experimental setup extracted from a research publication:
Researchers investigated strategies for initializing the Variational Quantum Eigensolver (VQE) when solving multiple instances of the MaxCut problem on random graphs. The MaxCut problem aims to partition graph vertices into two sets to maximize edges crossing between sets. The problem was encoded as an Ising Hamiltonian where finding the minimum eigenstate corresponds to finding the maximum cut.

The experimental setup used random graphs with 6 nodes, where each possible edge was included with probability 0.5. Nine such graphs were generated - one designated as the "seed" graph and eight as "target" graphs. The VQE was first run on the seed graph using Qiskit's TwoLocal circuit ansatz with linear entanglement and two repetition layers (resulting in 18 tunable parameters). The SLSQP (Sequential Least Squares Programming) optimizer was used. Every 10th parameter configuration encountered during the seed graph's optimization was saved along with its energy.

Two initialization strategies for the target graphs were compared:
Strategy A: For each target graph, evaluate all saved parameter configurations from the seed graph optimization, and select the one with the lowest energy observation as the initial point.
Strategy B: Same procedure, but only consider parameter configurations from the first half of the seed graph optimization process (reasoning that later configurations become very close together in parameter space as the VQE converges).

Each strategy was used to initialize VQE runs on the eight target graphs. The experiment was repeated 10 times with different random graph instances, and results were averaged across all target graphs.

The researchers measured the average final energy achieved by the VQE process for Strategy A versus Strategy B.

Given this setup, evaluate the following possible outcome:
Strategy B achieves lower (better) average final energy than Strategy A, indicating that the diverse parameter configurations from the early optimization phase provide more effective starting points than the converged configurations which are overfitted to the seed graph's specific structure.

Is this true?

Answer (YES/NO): NO